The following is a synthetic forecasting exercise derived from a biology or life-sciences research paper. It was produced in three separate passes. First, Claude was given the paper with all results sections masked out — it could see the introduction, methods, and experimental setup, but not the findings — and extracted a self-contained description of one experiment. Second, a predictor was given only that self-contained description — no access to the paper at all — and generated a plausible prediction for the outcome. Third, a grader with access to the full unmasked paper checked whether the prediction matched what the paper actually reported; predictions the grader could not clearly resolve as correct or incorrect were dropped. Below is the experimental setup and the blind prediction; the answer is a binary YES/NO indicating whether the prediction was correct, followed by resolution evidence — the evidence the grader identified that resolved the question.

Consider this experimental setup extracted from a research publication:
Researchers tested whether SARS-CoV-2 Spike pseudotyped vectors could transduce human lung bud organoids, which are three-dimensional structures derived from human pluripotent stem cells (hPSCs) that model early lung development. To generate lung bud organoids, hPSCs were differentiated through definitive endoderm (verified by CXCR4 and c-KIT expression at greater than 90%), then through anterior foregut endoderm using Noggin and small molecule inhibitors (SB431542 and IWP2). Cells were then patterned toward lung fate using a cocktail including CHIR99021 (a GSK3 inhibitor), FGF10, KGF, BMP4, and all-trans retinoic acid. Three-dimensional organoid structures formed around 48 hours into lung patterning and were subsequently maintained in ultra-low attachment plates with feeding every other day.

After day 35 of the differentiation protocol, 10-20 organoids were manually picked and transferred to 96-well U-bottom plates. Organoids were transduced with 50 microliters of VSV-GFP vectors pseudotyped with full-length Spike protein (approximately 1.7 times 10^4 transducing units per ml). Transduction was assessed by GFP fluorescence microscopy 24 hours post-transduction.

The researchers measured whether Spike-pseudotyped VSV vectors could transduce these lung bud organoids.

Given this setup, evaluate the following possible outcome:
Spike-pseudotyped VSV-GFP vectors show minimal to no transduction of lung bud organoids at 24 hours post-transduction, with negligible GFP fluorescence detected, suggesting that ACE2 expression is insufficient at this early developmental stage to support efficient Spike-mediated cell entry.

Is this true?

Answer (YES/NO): NO